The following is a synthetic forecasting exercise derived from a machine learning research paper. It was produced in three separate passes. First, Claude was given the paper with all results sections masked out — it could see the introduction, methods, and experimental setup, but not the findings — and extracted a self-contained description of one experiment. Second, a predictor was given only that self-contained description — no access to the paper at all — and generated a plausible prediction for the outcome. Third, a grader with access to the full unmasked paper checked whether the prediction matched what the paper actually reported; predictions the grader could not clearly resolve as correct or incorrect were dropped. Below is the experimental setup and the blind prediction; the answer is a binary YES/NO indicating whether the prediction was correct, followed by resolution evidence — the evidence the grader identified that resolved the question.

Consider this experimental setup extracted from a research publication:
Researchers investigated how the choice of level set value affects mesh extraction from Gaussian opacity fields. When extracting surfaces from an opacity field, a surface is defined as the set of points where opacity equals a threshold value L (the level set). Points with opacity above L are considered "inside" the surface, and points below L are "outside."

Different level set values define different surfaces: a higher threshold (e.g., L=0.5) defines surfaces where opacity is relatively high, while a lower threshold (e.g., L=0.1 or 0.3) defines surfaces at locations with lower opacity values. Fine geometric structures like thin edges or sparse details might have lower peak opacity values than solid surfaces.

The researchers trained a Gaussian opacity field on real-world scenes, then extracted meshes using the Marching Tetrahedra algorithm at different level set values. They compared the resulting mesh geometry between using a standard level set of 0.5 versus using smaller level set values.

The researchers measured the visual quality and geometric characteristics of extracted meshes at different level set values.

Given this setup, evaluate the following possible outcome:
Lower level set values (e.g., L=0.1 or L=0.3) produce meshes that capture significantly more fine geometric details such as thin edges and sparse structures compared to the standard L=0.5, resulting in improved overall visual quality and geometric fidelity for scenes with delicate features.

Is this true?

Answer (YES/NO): NO